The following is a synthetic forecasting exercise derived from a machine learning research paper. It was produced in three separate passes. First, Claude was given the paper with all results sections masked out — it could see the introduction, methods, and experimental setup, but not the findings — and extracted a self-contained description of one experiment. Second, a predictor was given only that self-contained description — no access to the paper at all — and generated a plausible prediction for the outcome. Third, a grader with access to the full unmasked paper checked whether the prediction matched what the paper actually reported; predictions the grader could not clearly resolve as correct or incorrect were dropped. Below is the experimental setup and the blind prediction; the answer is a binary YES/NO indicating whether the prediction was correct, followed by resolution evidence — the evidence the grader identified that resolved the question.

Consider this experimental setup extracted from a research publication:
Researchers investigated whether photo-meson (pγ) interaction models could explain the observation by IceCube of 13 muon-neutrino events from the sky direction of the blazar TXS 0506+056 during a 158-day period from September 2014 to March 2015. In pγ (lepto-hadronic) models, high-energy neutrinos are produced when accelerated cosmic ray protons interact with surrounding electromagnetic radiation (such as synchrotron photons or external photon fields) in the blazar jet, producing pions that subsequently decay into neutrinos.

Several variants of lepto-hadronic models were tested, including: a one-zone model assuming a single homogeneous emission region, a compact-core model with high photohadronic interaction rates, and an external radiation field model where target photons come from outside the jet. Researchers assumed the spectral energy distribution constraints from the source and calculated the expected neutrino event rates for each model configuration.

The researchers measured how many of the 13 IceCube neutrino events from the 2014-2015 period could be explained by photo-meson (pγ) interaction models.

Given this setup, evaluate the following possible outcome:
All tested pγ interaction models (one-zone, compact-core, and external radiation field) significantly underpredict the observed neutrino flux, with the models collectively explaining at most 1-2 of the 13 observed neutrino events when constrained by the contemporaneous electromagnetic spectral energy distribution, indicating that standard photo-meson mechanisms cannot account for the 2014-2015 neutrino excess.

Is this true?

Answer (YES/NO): NO